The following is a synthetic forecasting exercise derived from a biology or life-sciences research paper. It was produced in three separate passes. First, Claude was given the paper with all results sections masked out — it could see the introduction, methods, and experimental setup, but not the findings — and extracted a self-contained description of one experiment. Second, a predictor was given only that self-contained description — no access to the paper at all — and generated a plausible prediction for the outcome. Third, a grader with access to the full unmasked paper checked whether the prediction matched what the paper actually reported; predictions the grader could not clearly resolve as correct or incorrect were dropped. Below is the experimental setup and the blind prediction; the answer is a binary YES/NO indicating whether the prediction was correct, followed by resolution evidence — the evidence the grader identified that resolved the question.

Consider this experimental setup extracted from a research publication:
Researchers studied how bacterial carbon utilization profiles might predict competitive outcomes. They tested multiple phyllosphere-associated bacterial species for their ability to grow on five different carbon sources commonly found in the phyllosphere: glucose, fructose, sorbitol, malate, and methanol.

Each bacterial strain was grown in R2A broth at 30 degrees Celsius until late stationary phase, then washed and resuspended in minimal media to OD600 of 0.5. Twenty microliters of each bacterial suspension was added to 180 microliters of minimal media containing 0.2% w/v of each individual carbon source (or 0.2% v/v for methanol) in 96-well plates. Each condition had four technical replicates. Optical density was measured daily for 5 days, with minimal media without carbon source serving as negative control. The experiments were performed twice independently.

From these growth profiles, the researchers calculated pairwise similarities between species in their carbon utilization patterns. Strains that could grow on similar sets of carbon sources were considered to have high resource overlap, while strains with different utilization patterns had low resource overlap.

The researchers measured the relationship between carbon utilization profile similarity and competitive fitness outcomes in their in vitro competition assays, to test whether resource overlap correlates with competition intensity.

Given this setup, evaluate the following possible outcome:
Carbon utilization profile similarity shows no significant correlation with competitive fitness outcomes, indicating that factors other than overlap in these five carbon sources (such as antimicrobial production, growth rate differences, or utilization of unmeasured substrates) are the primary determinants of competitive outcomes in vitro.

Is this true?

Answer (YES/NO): NO